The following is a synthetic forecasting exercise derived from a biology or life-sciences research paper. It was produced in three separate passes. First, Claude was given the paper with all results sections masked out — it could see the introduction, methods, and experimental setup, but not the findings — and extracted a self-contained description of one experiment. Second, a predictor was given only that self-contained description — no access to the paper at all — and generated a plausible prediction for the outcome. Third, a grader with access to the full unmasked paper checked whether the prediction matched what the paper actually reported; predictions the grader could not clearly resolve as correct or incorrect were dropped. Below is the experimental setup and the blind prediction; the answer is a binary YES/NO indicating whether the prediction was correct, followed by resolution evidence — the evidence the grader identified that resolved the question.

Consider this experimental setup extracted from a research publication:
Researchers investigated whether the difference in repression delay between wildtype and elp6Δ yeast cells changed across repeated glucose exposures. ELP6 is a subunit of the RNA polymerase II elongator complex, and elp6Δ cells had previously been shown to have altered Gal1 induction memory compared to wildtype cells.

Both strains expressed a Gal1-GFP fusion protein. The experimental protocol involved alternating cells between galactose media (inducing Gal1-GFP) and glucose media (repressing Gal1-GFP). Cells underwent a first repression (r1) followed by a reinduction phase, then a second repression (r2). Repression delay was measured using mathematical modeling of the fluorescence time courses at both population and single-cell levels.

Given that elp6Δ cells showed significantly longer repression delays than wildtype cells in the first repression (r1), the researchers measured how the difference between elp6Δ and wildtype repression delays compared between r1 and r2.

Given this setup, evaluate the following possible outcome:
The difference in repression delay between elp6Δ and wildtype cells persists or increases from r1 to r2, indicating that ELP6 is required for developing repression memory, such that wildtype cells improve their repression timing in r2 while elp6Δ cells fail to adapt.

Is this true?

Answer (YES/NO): NO